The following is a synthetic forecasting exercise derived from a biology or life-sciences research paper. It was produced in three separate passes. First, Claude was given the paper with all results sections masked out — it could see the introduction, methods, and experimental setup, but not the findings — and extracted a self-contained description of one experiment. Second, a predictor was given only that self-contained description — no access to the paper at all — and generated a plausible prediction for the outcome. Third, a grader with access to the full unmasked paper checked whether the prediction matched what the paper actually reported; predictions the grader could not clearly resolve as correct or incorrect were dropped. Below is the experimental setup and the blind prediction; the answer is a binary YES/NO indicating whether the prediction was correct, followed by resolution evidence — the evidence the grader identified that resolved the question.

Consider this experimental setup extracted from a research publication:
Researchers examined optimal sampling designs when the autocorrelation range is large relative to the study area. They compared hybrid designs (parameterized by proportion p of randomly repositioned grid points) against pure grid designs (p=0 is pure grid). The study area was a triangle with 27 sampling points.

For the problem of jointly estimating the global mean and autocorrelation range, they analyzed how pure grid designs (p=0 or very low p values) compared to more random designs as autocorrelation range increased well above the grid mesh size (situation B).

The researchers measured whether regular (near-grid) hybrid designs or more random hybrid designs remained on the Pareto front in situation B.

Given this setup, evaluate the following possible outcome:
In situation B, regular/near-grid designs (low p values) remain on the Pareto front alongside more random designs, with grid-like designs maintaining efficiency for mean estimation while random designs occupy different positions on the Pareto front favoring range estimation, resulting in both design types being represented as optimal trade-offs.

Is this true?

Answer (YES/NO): NO